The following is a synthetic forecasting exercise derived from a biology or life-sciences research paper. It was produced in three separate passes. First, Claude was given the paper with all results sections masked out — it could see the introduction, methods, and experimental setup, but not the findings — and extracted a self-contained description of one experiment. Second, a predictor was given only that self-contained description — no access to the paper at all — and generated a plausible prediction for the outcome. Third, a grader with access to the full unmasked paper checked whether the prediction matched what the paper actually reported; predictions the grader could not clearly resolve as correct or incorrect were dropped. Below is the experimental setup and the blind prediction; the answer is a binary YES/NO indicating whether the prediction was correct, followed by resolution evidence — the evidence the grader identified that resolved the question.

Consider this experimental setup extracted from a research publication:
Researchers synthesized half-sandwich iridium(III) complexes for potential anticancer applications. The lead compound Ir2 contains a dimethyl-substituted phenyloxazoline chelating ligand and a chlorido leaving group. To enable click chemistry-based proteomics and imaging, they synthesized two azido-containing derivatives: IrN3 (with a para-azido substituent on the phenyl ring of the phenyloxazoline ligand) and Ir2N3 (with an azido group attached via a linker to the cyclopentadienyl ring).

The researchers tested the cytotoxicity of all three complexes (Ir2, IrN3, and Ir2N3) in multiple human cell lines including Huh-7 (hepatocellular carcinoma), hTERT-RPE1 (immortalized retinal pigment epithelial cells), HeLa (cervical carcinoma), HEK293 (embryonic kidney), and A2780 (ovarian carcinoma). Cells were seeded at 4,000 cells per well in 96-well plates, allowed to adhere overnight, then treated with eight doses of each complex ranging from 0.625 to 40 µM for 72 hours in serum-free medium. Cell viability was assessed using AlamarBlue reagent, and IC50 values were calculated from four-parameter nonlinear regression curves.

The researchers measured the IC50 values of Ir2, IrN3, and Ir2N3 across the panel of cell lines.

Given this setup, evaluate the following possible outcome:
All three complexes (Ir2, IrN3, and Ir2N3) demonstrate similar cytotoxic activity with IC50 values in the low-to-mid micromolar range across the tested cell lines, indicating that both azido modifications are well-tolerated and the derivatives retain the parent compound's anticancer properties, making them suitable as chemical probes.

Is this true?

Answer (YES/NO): NO